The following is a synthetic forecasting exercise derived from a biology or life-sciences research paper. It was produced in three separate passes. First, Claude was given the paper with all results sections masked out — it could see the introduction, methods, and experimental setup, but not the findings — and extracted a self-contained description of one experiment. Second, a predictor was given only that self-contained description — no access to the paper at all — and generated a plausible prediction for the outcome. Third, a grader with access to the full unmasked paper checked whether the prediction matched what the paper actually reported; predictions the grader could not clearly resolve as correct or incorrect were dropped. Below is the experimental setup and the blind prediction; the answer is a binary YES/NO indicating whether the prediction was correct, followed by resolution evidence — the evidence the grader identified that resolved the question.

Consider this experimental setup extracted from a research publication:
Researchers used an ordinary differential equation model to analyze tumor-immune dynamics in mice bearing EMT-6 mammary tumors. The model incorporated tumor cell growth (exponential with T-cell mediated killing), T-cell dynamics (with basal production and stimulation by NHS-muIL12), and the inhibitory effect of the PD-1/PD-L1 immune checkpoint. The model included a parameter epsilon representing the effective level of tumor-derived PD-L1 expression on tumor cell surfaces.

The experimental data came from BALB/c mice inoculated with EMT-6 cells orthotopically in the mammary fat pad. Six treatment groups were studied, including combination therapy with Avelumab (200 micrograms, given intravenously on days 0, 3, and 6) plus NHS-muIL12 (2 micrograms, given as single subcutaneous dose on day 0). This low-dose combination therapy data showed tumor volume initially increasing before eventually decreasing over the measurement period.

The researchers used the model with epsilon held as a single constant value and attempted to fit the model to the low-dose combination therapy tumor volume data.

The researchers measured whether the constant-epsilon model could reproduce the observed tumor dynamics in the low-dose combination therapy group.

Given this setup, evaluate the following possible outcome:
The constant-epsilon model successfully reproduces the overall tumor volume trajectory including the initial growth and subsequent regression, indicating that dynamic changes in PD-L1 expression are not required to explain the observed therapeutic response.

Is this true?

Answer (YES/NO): NO